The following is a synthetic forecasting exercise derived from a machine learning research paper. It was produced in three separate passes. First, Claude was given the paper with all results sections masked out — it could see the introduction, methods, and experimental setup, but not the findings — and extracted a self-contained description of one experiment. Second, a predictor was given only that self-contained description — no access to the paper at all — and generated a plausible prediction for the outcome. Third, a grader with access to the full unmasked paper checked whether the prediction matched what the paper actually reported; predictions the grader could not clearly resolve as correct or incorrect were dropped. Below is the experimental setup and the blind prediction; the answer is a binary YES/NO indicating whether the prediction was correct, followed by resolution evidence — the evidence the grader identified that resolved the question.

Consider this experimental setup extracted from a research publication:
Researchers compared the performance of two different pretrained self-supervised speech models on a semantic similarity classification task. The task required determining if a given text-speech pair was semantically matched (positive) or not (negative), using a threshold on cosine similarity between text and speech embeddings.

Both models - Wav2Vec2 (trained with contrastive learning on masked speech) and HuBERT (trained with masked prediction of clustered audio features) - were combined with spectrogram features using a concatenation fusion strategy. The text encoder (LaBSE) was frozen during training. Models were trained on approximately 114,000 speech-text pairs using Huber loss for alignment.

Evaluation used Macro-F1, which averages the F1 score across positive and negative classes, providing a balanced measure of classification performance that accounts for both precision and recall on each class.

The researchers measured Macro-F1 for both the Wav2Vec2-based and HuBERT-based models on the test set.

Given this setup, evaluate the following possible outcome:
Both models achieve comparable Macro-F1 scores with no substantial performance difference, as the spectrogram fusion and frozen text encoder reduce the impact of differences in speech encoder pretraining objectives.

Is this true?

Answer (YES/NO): NO